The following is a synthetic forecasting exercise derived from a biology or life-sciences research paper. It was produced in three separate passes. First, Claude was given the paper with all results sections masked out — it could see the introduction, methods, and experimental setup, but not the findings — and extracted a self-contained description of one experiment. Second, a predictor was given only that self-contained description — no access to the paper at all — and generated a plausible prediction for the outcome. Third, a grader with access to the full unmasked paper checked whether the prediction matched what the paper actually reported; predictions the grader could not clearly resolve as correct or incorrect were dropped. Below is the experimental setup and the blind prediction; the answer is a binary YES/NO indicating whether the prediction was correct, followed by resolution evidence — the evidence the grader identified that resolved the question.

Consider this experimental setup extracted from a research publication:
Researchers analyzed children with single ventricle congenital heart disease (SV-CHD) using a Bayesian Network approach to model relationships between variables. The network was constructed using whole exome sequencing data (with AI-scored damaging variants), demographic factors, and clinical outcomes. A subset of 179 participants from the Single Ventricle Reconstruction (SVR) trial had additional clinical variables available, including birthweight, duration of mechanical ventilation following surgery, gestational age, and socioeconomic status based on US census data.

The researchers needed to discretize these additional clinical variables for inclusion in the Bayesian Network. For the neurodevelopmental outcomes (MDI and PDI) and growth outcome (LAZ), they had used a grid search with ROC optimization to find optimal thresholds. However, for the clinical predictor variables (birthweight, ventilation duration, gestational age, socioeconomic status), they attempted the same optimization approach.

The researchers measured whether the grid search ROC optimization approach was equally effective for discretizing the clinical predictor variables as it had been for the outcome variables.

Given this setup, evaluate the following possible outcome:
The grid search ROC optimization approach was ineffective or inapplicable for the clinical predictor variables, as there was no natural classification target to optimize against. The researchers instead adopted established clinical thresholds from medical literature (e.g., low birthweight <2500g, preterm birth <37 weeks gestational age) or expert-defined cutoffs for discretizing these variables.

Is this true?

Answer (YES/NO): YES